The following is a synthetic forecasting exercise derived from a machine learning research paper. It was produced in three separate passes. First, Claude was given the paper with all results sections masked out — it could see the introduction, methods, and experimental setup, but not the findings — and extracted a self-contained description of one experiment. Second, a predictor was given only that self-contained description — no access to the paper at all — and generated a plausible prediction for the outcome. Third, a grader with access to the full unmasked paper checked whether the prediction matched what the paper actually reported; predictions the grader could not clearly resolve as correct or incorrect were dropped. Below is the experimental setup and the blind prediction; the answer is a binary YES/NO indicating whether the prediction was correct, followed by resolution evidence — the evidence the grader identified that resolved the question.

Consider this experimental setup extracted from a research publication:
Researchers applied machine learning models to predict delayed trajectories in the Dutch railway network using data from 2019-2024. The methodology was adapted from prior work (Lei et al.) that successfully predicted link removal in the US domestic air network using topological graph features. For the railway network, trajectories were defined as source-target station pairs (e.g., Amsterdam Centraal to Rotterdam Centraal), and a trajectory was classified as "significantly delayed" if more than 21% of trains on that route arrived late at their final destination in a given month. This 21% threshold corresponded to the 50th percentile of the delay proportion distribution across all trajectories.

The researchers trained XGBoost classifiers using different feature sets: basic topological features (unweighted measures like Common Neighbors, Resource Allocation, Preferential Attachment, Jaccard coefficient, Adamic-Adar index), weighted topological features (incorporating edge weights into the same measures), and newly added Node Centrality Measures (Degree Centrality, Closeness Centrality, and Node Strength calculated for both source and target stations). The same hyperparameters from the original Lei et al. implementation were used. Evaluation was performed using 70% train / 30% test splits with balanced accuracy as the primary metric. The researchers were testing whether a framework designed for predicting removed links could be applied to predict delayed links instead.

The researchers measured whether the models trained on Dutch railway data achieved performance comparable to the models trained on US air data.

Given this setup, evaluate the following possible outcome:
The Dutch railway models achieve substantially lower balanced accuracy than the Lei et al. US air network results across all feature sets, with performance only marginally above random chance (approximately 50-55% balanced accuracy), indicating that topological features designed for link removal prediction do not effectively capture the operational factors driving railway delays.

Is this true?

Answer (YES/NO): NO